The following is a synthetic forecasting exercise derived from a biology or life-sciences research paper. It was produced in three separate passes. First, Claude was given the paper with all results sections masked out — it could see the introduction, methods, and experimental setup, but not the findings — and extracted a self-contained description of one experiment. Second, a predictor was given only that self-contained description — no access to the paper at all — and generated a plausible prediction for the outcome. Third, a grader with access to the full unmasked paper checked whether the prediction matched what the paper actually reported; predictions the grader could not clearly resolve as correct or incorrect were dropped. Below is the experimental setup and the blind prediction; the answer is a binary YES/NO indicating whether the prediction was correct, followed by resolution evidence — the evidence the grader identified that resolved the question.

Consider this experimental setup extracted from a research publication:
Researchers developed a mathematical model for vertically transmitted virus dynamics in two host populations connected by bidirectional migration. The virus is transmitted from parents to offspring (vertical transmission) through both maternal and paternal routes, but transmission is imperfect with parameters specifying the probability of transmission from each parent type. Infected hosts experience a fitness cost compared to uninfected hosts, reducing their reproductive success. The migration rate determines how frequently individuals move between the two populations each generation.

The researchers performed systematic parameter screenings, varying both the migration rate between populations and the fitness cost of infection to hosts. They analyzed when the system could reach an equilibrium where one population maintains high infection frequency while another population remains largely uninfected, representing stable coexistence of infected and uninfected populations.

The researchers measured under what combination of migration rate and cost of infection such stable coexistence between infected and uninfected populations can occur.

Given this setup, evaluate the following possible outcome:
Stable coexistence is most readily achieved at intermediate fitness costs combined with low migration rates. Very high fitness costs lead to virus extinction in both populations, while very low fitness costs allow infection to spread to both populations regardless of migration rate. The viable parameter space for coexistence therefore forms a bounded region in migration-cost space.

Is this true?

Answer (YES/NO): YES